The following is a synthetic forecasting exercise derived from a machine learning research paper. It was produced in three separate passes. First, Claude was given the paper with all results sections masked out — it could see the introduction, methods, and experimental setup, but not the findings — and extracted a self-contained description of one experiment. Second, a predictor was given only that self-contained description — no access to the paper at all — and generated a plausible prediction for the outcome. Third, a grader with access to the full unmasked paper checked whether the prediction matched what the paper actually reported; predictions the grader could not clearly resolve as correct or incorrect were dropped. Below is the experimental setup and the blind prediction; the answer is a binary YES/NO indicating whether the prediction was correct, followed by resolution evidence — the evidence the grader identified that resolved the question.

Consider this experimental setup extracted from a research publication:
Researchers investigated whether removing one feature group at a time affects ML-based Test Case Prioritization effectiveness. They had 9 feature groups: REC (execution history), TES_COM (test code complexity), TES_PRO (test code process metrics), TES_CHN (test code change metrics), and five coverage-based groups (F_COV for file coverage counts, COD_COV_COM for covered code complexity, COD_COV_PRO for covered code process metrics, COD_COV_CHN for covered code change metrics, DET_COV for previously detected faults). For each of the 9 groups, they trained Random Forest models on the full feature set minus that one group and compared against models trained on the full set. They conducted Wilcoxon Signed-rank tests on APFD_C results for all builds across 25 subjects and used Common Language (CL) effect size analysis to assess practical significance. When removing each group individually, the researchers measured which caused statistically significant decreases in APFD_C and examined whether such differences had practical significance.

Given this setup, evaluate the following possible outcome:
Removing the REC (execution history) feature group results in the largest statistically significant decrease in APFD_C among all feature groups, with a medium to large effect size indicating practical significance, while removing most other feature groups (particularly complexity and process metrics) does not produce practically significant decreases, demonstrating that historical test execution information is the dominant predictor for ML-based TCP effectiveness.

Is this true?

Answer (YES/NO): NO